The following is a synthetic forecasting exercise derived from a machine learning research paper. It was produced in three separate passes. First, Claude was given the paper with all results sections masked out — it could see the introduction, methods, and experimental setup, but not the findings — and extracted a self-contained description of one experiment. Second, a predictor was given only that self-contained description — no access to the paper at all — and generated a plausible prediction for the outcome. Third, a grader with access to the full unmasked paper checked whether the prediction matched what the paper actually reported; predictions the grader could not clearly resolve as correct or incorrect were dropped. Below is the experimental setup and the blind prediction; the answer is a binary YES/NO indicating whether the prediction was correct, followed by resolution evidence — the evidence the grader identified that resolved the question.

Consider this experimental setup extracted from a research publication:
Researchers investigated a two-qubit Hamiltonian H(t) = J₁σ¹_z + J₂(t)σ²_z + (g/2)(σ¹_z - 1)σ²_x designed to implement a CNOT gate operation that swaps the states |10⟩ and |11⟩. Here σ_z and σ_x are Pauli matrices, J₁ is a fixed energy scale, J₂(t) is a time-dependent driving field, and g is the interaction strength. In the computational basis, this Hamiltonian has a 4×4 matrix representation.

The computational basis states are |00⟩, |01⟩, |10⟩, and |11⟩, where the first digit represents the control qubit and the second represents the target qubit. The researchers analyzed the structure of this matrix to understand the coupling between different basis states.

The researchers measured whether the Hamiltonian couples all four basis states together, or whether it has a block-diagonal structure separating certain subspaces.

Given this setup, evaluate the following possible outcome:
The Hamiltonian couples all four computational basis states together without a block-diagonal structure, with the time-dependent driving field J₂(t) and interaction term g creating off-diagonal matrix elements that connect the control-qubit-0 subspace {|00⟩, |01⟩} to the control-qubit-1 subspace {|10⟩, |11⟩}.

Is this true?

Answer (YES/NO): NO